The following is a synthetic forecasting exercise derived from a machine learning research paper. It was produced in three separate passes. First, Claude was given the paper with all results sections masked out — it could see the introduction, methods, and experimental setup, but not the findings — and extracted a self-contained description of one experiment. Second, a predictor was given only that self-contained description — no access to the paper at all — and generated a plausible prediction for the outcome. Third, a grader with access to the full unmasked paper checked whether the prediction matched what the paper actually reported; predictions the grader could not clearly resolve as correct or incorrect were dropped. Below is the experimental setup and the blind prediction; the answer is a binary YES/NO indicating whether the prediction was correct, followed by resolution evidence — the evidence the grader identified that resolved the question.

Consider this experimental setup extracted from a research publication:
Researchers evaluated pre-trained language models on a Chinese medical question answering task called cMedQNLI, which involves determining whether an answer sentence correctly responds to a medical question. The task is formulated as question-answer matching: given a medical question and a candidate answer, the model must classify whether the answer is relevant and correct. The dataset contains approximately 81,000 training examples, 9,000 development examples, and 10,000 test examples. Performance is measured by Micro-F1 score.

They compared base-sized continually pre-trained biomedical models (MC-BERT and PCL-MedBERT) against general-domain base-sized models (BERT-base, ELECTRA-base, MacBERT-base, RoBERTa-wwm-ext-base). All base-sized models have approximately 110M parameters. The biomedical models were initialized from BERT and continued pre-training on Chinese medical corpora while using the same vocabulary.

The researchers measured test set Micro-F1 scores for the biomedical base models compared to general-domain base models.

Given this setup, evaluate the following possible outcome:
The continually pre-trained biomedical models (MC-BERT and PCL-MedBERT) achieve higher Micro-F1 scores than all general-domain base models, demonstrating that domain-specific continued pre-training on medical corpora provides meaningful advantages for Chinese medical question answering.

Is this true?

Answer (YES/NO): NO